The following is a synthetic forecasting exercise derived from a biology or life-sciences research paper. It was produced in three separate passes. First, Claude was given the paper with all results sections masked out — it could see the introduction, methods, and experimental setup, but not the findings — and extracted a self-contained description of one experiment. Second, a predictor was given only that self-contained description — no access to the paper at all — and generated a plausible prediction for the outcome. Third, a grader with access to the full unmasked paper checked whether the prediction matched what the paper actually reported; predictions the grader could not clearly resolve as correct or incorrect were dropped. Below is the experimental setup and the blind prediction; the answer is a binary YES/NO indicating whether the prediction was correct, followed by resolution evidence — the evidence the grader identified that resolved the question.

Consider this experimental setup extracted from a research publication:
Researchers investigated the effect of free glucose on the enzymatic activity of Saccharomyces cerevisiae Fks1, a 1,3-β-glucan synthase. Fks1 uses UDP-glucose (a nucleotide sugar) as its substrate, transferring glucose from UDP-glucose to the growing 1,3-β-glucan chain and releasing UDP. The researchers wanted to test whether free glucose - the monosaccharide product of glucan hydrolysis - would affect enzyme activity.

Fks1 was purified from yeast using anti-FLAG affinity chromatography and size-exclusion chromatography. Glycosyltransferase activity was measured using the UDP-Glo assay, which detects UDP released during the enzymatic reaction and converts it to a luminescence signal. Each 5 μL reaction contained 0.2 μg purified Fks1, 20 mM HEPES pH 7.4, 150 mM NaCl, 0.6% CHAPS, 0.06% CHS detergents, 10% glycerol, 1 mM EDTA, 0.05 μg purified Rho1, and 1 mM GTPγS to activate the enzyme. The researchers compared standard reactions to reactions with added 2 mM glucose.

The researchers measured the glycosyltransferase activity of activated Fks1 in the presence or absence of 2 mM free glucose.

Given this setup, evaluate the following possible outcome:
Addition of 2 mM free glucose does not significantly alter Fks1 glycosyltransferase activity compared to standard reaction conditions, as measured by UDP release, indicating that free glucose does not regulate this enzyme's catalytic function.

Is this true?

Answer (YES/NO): YES